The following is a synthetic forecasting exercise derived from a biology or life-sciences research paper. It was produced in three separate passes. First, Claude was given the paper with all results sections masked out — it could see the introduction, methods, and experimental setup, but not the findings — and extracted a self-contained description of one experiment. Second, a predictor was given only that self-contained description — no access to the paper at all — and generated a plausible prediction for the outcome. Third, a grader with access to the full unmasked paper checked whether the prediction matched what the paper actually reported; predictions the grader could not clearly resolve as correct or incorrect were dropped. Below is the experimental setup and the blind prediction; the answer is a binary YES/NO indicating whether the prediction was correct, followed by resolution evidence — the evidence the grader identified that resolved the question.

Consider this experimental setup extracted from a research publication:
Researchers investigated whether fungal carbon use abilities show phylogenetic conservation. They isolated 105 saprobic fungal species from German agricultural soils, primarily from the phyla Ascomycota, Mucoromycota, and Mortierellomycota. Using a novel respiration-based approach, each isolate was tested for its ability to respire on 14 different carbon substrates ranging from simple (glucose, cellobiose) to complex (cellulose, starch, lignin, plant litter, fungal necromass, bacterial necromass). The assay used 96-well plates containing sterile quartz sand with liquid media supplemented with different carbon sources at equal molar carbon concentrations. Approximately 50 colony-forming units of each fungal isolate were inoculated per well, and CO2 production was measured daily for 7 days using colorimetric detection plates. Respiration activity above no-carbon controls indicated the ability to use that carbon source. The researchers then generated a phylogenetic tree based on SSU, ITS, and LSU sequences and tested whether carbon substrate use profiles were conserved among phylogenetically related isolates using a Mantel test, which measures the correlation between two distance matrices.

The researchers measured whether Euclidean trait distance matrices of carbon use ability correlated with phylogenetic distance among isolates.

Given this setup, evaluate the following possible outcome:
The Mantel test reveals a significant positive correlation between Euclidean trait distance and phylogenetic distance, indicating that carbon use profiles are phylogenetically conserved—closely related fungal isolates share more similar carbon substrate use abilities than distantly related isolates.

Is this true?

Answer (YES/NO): NO